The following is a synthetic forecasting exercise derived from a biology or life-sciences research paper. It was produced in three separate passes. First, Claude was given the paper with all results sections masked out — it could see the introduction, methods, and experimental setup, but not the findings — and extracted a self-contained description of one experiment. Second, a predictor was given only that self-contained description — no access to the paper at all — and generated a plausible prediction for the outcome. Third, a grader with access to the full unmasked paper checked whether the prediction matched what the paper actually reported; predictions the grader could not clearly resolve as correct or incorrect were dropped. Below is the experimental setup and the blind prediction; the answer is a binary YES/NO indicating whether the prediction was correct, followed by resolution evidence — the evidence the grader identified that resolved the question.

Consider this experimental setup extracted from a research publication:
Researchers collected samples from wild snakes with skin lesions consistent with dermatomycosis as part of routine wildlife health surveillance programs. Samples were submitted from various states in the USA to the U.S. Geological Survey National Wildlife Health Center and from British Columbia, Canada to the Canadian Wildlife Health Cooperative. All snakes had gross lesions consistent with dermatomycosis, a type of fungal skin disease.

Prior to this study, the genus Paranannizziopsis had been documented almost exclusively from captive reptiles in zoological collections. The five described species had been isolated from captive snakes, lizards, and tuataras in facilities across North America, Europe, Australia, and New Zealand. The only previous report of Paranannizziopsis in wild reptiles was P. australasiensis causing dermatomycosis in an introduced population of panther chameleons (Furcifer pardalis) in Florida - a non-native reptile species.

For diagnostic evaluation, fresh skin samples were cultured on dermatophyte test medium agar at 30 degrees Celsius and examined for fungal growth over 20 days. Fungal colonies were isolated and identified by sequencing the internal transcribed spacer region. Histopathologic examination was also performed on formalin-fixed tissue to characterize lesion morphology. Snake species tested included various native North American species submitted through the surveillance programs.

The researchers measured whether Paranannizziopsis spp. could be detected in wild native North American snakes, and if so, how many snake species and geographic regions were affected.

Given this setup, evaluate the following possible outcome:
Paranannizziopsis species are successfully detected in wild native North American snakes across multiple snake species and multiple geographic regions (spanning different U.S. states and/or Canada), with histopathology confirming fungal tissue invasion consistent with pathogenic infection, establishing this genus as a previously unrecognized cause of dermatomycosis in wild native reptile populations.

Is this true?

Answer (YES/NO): YES